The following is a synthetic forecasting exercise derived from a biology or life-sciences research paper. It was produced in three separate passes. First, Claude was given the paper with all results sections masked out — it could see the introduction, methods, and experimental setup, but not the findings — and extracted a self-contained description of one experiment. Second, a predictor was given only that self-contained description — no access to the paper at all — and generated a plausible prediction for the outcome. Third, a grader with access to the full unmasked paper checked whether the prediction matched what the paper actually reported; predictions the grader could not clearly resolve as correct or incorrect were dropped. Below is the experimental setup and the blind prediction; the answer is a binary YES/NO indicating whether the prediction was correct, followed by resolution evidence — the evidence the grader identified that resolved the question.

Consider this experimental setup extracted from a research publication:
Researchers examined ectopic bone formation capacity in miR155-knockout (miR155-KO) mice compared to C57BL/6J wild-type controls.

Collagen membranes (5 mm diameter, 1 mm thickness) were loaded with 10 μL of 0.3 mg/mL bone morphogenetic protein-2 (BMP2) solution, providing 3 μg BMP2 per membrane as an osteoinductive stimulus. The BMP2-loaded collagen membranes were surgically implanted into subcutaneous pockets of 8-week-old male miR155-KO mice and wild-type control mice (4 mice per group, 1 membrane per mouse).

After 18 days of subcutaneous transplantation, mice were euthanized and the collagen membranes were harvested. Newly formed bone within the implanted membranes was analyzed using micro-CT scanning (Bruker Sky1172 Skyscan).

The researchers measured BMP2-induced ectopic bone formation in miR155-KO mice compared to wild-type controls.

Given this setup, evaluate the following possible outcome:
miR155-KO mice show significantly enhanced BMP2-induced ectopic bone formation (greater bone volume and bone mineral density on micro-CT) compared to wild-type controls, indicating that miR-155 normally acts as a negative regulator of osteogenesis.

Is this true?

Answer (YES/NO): YES